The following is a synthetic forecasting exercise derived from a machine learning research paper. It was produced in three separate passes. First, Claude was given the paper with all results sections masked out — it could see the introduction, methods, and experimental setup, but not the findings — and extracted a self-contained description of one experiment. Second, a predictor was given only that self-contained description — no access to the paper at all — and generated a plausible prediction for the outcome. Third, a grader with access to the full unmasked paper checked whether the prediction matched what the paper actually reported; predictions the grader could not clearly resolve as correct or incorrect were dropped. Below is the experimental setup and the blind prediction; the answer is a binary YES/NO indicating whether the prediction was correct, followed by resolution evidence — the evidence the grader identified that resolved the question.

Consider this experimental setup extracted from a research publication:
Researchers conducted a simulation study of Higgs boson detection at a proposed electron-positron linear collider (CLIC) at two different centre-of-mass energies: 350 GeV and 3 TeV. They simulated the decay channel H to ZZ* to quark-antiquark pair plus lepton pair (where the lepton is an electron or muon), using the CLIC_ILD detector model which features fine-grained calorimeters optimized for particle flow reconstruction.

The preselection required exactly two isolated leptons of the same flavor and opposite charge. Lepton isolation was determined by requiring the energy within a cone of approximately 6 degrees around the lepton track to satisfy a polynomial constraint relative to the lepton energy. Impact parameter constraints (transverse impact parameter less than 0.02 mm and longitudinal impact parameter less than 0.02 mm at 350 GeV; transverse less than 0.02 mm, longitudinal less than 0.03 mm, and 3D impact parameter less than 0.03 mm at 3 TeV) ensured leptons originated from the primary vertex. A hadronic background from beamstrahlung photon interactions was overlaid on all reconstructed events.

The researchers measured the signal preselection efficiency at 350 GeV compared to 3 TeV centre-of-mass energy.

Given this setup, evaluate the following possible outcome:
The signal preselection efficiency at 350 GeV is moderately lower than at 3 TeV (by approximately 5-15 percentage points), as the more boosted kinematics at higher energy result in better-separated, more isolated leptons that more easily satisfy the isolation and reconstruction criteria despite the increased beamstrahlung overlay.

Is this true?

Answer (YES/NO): NO